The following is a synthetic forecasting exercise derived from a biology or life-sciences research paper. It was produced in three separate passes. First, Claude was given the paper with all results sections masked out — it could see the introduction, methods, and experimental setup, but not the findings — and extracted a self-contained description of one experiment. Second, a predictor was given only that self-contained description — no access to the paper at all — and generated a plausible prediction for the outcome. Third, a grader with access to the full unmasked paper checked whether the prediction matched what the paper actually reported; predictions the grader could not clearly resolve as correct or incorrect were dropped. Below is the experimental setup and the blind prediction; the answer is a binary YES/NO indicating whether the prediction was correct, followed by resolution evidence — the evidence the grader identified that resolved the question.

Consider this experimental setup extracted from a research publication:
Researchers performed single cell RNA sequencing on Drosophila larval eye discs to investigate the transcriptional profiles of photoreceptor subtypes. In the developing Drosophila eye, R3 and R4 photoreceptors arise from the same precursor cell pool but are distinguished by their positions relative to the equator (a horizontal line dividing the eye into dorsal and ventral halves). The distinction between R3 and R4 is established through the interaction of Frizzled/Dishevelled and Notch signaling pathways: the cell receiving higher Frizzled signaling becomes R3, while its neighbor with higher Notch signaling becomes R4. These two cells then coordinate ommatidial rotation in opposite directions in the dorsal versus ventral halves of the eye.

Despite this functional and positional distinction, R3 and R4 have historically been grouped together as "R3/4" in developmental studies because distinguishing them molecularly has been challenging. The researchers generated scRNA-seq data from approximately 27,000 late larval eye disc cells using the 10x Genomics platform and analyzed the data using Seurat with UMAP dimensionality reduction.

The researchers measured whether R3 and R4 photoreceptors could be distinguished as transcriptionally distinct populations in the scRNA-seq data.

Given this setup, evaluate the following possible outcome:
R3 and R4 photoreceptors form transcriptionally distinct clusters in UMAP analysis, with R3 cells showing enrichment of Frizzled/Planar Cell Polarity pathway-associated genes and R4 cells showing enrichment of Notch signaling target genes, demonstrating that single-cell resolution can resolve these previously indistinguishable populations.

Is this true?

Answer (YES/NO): NO